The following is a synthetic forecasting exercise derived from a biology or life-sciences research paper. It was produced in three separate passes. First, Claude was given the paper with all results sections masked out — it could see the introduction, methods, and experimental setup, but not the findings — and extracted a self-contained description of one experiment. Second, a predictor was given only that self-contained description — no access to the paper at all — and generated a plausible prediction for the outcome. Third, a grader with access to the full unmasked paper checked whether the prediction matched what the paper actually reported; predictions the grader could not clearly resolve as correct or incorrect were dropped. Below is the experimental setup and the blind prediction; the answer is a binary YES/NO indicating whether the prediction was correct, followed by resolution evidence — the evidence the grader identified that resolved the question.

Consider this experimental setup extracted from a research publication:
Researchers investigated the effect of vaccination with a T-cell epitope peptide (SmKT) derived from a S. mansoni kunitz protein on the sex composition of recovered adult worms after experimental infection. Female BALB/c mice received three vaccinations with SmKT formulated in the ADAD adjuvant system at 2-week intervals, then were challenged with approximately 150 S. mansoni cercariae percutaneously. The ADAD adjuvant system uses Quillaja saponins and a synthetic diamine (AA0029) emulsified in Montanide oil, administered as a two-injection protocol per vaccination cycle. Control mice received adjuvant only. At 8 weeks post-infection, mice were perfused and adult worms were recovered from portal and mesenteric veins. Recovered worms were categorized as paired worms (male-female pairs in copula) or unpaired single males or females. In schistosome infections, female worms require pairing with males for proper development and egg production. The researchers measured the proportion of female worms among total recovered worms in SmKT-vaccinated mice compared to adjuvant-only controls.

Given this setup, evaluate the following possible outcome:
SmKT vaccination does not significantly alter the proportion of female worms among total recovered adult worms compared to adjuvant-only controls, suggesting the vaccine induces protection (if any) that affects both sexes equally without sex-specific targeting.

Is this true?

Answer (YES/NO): NO